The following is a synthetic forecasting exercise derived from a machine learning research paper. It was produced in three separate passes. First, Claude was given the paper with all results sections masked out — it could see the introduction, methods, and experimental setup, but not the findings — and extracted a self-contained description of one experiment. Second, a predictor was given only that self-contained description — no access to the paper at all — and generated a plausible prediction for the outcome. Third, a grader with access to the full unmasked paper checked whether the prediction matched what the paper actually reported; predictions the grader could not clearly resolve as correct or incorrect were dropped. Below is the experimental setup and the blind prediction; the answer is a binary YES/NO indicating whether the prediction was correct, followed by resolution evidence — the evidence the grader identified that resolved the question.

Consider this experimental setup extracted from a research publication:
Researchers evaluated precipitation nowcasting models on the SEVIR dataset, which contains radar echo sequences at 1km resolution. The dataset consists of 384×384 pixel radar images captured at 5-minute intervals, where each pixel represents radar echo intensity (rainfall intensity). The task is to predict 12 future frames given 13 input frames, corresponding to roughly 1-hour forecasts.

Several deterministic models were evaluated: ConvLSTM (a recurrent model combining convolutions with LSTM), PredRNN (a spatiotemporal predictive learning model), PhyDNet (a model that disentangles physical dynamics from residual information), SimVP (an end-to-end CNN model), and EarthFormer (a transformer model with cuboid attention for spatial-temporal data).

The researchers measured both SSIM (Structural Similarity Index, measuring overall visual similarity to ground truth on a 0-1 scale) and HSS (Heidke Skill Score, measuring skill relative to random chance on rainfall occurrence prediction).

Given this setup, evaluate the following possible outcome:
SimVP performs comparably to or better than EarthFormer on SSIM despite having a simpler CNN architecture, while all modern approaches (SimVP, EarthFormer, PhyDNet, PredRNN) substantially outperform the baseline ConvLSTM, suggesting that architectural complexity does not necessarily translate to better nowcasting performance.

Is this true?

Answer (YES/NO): NO